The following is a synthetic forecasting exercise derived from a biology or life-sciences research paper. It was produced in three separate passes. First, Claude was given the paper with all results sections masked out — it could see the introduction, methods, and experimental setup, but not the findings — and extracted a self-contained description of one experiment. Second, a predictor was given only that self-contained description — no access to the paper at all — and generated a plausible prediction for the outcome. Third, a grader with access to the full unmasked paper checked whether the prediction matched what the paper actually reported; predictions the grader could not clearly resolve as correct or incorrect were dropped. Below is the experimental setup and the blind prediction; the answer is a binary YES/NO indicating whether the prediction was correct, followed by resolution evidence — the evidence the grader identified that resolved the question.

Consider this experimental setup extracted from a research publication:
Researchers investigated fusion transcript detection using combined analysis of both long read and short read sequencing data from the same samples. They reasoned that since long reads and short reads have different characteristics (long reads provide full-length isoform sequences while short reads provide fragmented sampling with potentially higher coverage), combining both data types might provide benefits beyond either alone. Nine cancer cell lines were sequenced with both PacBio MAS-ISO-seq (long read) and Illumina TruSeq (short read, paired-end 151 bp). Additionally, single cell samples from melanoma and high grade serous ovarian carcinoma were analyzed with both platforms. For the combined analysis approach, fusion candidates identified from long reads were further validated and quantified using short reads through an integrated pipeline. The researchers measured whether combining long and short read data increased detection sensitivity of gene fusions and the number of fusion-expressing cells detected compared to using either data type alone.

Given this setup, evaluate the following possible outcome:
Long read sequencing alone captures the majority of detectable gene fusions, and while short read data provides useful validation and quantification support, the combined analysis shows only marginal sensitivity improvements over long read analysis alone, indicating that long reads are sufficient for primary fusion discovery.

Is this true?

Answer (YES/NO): NO